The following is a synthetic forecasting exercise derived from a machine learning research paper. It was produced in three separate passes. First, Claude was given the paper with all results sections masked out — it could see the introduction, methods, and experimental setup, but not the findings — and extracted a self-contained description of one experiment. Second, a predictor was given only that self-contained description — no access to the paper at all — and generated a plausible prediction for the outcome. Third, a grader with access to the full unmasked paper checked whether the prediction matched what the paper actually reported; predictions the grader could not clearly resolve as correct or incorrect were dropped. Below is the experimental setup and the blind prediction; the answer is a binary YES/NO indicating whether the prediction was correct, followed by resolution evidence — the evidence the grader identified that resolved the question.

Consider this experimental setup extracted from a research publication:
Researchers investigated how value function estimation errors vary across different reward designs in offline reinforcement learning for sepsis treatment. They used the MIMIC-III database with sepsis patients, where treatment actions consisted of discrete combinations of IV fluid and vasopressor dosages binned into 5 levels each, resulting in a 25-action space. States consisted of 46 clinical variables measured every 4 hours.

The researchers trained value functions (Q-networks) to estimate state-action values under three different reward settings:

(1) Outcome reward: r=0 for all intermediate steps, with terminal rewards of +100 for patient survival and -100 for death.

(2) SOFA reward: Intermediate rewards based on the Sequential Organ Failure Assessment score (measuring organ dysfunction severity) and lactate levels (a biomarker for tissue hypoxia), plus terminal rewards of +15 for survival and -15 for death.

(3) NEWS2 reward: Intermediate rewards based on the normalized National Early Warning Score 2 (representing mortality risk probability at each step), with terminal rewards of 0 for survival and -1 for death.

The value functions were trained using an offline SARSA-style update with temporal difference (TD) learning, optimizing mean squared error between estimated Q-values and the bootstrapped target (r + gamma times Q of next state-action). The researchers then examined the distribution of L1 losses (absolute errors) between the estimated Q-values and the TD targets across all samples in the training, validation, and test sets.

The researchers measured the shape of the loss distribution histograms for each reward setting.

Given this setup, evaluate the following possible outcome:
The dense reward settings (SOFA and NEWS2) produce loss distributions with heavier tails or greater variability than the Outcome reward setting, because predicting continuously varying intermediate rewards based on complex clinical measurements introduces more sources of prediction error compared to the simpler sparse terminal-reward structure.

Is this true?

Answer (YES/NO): NO